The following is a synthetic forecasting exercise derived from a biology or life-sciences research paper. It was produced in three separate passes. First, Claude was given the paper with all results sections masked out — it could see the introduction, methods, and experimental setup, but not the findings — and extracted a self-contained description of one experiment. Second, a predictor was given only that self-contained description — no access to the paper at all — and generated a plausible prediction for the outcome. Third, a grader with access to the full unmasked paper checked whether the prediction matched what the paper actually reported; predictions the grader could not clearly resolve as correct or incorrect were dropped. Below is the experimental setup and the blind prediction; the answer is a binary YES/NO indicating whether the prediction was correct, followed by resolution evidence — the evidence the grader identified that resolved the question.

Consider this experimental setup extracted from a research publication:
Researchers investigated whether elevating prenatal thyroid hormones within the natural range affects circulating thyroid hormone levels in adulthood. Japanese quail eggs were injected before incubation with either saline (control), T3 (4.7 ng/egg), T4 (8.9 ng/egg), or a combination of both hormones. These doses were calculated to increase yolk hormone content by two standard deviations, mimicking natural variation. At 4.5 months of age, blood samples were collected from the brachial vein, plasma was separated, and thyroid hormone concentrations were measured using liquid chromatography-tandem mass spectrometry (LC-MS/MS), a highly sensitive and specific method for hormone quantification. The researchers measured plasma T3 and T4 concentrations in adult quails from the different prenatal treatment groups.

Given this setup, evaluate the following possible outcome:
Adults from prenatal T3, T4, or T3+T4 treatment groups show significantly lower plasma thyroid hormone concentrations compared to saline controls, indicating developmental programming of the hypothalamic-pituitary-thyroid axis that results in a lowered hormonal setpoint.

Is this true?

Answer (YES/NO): NO